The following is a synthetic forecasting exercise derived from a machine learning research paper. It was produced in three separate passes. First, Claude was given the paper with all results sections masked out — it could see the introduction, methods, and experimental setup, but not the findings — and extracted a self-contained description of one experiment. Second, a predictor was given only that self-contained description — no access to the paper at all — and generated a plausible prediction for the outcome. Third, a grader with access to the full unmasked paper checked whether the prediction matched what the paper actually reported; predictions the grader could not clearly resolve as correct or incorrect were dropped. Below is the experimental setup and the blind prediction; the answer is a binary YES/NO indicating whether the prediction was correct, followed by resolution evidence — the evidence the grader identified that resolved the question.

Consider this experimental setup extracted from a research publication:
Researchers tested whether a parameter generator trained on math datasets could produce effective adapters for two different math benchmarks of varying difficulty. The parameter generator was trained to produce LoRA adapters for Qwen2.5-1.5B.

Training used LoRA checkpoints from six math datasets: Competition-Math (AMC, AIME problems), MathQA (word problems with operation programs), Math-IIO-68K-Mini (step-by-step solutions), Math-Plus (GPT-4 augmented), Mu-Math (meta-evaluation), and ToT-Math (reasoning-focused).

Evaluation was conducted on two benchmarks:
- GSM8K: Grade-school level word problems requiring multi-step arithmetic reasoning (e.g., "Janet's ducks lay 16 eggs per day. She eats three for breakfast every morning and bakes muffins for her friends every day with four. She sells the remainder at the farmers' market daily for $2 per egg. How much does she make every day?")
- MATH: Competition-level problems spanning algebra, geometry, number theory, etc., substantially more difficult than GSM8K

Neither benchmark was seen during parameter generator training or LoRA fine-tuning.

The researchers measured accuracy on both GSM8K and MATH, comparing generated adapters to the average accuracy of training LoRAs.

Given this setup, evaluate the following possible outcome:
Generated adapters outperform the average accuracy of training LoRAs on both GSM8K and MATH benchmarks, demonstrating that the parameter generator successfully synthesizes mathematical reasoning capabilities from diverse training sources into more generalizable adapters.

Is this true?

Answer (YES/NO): YES